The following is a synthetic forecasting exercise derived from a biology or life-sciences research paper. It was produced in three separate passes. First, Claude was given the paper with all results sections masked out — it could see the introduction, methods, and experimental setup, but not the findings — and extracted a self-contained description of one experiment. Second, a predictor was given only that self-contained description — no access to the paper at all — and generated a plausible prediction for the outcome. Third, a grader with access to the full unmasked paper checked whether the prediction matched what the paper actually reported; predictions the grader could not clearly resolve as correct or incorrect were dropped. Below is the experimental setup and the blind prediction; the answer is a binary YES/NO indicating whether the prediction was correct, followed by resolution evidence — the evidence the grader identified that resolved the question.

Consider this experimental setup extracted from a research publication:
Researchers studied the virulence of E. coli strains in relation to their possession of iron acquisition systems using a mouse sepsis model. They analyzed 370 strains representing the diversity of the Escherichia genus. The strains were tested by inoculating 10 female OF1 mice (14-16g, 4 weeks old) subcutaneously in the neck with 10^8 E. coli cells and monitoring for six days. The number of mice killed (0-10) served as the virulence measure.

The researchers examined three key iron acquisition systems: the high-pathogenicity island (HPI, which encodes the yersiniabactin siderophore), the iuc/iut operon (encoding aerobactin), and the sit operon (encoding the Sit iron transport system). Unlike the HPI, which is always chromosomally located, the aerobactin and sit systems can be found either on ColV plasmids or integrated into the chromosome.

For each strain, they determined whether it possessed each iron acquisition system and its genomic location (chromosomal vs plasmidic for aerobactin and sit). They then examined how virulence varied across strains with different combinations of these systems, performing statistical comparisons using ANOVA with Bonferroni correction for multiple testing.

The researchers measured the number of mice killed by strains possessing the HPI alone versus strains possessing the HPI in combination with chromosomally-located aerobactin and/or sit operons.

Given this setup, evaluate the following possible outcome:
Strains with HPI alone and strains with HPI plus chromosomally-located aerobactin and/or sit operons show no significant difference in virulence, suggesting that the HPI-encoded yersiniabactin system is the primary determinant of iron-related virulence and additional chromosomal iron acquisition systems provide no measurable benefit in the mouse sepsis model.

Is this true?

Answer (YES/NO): NO